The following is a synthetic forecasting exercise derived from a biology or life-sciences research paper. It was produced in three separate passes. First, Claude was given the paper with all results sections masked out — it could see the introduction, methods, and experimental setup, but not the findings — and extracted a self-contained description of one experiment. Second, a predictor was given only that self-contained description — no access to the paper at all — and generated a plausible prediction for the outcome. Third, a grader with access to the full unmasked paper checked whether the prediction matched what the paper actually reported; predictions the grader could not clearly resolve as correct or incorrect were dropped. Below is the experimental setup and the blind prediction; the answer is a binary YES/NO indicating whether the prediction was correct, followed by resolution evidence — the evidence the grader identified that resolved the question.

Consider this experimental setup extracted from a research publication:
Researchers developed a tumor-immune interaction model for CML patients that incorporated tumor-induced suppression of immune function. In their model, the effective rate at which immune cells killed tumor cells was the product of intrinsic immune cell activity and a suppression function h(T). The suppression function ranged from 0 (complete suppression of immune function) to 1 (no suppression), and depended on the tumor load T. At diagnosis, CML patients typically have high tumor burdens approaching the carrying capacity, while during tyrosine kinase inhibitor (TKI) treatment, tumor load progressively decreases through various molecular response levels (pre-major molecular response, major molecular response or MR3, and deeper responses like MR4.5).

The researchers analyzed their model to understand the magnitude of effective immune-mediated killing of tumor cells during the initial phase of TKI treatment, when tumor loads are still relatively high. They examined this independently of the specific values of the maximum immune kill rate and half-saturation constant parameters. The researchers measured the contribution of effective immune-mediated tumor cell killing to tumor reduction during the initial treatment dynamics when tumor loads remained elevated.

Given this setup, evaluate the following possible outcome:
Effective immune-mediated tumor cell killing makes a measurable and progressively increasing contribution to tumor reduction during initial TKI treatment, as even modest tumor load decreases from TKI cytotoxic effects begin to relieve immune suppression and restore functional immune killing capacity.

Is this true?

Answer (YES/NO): NO